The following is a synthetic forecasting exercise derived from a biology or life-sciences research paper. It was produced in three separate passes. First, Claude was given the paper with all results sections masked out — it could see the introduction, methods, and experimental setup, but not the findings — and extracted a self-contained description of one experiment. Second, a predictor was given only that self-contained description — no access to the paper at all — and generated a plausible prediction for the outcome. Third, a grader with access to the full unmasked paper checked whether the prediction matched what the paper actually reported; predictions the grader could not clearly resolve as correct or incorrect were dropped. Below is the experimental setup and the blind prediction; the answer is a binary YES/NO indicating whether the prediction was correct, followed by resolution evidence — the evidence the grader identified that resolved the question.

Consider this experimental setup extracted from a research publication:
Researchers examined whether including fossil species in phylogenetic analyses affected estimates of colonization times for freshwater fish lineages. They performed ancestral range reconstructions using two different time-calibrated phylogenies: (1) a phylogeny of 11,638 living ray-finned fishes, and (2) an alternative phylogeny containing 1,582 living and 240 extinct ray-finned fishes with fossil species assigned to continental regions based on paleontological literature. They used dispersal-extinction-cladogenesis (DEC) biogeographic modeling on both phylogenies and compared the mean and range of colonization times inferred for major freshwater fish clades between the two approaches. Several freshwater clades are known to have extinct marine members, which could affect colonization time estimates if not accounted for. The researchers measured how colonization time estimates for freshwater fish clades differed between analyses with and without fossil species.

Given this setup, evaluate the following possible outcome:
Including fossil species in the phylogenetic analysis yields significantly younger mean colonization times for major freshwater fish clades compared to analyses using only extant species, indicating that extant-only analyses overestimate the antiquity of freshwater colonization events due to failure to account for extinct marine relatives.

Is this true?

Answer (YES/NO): NO